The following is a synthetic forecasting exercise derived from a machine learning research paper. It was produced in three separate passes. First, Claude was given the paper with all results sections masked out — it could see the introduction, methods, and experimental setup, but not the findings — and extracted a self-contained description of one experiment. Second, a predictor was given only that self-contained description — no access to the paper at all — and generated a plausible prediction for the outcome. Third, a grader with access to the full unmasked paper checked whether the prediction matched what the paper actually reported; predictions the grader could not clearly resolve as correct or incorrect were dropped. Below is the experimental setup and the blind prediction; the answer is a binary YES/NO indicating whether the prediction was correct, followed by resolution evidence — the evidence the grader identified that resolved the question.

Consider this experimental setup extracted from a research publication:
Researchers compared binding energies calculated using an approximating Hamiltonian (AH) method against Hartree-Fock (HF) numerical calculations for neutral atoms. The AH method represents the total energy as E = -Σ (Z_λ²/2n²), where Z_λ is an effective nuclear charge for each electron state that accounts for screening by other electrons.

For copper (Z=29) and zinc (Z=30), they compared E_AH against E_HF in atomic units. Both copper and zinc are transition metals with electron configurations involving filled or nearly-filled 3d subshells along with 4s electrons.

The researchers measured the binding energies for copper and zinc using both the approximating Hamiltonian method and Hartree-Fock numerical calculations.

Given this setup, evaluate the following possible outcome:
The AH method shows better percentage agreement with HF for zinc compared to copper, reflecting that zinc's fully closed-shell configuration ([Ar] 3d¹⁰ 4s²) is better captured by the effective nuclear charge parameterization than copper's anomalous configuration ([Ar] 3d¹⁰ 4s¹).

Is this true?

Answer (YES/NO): NO